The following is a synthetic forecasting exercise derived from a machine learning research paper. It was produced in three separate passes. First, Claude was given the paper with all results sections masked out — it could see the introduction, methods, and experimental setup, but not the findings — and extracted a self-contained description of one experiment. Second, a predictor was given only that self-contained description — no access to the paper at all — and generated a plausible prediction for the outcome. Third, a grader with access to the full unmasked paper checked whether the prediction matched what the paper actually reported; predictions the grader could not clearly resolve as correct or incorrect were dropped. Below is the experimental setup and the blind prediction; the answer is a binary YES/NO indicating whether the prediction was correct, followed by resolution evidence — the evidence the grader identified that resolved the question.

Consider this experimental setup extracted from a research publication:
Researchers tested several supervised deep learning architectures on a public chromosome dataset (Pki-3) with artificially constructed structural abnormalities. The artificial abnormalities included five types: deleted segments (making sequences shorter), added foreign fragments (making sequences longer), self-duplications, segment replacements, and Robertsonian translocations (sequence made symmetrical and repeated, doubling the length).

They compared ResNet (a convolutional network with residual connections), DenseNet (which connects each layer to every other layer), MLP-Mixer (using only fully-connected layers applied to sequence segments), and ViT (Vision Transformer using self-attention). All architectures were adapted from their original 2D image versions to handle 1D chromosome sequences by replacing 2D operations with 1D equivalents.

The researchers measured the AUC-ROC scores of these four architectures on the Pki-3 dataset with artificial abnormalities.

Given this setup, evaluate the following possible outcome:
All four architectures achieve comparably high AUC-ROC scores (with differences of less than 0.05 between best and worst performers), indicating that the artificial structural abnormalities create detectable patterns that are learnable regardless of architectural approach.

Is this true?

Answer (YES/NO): NO